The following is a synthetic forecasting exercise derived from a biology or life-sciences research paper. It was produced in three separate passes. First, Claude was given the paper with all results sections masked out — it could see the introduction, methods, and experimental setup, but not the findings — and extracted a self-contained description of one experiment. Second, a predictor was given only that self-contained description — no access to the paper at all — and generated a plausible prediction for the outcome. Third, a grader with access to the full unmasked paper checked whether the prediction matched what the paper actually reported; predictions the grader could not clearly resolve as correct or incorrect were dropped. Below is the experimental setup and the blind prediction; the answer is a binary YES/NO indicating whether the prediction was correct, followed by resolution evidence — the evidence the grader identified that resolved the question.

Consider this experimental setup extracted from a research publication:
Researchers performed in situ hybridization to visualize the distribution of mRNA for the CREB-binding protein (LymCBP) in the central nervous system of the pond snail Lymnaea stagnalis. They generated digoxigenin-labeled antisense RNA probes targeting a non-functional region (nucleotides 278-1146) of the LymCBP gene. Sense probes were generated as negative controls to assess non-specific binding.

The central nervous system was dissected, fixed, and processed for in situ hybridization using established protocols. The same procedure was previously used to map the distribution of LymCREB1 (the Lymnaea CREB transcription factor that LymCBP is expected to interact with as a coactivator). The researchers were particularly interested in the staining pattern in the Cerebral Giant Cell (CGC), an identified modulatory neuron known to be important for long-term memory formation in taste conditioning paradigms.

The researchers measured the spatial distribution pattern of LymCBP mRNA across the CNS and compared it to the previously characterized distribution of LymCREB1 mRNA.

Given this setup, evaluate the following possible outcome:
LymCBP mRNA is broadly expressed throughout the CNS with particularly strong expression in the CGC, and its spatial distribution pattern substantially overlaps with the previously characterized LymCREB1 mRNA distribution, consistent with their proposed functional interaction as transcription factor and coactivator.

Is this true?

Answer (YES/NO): NO